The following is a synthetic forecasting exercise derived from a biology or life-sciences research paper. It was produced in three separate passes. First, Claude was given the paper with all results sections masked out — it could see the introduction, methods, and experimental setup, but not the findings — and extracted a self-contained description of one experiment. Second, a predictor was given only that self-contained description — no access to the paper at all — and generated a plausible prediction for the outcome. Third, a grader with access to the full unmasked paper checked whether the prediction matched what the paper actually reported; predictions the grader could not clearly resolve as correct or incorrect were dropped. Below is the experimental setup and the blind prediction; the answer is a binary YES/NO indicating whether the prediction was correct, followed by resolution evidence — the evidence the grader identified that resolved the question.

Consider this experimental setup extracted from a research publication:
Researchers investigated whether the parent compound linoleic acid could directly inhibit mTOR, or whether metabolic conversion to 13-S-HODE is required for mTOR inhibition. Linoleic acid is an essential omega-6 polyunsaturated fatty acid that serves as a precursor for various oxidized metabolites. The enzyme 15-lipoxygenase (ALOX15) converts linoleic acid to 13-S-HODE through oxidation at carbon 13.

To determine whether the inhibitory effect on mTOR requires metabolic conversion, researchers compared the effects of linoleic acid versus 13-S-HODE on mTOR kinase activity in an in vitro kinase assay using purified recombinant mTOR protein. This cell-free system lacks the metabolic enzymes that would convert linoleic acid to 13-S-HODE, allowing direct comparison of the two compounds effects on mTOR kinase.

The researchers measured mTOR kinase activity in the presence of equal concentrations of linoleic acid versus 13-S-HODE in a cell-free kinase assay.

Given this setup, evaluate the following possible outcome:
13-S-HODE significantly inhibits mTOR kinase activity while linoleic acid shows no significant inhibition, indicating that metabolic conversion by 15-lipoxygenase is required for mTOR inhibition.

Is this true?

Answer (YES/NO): YES